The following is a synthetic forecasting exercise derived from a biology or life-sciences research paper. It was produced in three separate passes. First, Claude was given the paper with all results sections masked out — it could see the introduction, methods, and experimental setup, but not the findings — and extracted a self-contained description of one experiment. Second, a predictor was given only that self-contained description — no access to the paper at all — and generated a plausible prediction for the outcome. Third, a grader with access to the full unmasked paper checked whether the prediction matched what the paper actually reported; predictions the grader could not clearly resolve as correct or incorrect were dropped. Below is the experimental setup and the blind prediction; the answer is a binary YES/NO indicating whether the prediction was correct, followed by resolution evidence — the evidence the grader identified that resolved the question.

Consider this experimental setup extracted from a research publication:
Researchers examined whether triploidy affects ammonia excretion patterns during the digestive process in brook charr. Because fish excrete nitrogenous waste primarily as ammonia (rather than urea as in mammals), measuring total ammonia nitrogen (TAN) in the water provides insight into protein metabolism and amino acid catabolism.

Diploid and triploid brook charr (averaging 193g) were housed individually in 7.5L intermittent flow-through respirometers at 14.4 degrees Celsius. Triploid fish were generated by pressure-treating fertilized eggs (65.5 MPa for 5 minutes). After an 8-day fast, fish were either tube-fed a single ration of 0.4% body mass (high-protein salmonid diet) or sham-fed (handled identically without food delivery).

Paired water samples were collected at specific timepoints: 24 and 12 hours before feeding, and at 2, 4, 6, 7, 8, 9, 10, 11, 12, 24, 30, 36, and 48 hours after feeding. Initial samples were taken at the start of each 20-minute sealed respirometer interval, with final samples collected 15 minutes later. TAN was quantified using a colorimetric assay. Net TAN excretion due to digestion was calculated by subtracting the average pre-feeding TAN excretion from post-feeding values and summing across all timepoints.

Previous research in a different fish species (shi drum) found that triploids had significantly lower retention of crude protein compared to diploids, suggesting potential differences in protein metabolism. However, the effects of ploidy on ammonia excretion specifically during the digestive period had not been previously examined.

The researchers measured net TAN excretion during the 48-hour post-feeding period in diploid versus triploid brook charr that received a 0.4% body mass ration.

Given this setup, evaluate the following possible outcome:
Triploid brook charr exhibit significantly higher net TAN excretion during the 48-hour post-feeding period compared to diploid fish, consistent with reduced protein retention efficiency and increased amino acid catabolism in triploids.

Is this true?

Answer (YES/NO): YES